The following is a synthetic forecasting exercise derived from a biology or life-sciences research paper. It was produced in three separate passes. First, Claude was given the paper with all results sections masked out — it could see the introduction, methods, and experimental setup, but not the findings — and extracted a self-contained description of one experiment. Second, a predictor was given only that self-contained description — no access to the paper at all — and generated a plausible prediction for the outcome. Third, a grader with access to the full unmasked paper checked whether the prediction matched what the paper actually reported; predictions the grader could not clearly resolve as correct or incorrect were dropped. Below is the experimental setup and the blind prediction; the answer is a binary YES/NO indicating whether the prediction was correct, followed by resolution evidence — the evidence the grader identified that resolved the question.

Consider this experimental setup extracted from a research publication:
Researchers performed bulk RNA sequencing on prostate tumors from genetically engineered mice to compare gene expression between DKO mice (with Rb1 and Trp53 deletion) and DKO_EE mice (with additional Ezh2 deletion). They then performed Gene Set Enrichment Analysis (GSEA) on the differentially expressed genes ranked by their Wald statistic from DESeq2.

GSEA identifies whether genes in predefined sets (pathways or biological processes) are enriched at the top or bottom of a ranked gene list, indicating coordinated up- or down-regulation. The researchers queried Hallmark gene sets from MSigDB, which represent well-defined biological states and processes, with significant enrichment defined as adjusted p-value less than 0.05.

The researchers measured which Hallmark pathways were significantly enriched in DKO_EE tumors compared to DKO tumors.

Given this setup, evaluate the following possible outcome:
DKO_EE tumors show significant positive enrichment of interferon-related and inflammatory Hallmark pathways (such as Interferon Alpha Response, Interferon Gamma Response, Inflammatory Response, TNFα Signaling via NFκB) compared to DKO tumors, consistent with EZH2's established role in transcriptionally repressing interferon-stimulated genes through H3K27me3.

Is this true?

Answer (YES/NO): YES